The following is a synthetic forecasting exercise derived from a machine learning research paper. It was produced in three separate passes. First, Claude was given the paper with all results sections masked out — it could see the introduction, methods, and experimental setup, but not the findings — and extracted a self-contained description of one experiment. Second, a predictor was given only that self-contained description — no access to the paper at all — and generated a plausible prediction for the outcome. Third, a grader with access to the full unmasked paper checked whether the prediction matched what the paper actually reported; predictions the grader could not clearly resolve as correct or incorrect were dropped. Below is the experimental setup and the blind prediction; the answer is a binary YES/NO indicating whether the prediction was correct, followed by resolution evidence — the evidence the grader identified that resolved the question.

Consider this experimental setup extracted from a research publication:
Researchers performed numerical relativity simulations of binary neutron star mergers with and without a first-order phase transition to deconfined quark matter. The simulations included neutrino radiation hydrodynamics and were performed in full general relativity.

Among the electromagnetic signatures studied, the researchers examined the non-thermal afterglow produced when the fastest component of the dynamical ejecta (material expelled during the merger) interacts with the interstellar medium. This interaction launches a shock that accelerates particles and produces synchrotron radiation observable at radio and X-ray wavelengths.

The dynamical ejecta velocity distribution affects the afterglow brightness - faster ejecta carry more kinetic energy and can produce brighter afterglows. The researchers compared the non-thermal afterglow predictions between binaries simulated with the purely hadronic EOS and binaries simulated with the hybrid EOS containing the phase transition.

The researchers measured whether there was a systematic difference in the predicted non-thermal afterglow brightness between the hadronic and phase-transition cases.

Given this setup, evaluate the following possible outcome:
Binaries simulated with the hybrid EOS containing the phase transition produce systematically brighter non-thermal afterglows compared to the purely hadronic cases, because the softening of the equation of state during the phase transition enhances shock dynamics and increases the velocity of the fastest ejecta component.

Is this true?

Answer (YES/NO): YES